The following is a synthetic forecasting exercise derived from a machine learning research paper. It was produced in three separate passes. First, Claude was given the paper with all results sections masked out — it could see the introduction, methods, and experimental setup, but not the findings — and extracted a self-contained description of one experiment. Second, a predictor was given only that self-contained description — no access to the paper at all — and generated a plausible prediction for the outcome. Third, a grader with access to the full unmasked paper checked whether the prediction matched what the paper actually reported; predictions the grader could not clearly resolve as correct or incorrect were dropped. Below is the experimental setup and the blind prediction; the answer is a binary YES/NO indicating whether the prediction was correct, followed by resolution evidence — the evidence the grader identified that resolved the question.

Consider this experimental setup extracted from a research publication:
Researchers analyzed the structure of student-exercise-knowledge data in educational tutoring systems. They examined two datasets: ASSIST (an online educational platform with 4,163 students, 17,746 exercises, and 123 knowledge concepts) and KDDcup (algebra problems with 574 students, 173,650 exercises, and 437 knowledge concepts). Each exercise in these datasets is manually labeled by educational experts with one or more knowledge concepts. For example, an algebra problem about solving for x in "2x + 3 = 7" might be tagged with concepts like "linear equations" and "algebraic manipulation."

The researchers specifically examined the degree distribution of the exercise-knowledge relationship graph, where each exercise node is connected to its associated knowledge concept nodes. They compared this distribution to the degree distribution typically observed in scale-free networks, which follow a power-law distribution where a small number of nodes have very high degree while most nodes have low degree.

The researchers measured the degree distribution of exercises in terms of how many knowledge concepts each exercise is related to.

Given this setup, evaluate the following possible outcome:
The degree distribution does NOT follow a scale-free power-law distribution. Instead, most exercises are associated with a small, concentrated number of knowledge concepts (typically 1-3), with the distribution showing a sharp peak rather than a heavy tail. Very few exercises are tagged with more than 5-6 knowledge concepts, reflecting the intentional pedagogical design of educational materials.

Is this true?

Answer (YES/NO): NO